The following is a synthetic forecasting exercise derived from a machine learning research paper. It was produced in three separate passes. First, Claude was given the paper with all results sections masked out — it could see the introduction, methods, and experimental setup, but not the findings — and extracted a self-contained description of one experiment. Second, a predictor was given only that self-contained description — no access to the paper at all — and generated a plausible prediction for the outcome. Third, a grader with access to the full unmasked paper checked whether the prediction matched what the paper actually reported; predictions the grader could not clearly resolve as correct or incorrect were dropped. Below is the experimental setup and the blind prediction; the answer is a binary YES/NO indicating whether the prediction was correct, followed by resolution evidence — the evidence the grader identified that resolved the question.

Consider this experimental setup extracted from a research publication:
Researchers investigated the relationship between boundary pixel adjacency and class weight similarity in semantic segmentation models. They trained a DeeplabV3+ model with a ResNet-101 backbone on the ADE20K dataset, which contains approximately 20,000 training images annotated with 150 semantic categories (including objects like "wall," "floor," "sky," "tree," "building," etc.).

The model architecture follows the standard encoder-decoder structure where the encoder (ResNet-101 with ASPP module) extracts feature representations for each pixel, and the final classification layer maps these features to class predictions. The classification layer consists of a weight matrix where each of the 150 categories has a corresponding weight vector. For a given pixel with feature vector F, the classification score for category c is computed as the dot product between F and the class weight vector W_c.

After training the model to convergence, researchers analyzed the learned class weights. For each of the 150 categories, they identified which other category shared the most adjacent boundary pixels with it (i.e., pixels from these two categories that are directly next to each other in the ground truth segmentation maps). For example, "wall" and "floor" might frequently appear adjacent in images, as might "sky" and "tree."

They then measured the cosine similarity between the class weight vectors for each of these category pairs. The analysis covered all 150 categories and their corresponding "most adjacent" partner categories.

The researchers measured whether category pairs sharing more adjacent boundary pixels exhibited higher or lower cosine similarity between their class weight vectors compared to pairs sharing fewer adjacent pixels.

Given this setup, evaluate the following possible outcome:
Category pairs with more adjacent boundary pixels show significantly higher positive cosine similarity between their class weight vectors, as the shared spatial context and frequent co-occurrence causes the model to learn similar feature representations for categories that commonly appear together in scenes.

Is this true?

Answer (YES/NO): YES